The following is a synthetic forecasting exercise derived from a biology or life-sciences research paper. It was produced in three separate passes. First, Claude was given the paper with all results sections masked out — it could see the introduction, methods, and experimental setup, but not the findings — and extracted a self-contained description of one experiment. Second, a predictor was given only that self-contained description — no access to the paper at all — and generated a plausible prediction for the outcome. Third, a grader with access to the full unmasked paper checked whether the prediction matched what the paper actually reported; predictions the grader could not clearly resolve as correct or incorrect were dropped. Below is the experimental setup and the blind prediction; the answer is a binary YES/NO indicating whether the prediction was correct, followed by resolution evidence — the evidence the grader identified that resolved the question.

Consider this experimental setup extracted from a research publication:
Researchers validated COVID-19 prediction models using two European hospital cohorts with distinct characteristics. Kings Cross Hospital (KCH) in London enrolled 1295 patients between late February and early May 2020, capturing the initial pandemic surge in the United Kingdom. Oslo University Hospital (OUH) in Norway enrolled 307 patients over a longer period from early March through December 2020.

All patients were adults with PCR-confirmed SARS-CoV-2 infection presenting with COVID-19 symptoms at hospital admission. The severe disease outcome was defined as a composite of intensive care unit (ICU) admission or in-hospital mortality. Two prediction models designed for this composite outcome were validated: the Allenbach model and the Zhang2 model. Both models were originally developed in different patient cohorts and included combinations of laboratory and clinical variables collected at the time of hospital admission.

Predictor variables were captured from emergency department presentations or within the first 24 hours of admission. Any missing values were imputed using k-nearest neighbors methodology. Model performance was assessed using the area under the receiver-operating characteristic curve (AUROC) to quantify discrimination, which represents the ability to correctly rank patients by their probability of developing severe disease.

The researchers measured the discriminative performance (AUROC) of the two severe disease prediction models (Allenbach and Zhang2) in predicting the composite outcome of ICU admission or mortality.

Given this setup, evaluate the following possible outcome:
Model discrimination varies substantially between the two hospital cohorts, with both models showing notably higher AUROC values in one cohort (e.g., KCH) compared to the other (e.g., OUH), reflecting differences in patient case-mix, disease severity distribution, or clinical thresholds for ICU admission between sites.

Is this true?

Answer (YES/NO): NO